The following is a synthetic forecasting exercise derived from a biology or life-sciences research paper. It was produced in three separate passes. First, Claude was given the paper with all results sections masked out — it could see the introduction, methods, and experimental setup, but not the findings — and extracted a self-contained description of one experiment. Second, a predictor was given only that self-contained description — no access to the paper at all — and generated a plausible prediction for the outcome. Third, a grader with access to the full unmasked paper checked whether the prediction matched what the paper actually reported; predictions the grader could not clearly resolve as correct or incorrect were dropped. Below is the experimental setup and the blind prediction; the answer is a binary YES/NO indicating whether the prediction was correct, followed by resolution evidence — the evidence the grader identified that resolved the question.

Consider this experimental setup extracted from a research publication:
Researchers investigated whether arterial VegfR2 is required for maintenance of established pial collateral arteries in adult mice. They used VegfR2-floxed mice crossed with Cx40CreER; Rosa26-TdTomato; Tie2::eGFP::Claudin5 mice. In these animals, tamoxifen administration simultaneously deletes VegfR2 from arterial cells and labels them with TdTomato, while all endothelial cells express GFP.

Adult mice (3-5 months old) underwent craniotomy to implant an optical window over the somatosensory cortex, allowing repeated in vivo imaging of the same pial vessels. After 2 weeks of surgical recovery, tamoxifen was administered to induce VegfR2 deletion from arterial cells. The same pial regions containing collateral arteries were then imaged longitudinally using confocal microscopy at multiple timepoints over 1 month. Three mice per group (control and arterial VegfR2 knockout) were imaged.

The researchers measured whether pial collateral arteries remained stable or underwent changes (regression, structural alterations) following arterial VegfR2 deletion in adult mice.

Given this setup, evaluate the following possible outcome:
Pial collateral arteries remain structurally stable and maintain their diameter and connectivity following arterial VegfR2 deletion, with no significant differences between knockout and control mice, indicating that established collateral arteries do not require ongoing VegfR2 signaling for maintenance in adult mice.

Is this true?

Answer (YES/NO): NO